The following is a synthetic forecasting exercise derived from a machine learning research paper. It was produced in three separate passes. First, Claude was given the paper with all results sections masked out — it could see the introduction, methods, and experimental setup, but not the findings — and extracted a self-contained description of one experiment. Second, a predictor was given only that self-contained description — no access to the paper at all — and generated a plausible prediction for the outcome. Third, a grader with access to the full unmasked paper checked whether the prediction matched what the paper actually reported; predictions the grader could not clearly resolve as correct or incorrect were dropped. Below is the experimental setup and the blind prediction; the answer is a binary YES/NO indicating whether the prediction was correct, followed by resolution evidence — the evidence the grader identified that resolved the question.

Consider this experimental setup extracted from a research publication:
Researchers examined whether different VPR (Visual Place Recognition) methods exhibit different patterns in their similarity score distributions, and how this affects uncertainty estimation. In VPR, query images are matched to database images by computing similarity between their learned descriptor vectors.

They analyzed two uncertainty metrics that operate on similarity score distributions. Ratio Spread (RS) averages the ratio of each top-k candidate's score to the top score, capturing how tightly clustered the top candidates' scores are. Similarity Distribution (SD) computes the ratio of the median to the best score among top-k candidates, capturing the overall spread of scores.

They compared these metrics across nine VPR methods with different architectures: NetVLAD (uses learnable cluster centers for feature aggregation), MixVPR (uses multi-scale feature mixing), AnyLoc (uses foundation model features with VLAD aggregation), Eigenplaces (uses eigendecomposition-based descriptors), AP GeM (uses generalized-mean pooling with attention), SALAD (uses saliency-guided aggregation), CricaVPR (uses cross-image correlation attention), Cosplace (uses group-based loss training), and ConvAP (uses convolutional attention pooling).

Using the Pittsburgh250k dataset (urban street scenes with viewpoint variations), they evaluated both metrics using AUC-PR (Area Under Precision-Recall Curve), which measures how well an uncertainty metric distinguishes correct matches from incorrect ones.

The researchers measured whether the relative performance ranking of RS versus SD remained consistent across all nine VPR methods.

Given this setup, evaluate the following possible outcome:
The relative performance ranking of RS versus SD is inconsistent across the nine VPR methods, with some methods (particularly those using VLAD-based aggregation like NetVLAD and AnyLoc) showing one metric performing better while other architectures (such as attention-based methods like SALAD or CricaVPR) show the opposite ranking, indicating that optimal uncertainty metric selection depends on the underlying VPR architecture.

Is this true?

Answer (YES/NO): NO